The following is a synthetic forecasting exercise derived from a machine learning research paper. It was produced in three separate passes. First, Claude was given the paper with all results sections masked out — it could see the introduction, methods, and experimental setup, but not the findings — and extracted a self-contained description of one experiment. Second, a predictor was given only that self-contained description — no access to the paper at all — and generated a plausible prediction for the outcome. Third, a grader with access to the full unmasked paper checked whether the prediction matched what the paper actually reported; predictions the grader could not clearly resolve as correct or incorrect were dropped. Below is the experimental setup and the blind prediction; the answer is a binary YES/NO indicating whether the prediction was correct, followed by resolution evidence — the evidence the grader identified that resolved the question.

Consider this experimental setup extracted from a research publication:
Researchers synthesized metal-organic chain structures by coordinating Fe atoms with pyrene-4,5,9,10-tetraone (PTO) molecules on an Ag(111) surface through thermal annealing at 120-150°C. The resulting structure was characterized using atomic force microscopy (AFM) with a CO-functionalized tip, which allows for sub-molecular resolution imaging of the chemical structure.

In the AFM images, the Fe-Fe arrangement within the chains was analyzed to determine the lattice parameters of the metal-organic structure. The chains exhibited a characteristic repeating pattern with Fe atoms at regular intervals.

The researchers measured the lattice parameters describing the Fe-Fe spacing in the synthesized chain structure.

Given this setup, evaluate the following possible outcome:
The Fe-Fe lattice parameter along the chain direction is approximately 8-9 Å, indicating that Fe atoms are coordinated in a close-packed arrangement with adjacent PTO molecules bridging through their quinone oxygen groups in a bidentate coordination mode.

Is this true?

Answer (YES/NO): YES